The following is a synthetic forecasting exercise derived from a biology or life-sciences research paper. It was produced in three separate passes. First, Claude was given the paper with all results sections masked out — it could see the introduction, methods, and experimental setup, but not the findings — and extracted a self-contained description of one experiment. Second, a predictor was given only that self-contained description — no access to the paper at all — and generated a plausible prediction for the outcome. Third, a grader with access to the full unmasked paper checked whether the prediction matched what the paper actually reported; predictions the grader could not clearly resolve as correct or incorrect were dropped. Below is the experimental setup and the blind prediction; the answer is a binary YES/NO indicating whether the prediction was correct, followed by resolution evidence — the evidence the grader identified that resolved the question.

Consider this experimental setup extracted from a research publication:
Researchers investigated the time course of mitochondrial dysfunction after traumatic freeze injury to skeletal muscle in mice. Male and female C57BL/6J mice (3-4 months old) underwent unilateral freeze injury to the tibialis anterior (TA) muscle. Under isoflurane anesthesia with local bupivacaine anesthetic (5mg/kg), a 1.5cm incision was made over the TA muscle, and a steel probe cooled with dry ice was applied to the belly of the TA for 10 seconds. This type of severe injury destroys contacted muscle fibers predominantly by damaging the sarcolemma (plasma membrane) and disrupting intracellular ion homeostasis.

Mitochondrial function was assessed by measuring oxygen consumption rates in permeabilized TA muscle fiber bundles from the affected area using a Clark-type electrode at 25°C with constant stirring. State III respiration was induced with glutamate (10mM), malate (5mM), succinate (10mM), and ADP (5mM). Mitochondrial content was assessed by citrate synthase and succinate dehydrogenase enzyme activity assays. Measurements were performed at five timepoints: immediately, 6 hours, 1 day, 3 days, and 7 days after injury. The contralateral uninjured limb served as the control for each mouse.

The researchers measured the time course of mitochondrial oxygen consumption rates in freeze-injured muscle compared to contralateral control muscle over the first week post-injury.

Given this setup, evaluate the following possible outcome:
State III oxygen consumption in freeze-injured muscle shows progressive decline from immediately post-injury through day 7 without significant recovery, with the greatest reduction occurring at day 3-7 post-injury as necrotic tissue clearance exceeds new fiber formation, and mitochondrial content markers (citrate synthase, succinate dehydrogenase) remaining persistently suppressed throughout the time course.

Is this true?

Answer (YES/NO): NO